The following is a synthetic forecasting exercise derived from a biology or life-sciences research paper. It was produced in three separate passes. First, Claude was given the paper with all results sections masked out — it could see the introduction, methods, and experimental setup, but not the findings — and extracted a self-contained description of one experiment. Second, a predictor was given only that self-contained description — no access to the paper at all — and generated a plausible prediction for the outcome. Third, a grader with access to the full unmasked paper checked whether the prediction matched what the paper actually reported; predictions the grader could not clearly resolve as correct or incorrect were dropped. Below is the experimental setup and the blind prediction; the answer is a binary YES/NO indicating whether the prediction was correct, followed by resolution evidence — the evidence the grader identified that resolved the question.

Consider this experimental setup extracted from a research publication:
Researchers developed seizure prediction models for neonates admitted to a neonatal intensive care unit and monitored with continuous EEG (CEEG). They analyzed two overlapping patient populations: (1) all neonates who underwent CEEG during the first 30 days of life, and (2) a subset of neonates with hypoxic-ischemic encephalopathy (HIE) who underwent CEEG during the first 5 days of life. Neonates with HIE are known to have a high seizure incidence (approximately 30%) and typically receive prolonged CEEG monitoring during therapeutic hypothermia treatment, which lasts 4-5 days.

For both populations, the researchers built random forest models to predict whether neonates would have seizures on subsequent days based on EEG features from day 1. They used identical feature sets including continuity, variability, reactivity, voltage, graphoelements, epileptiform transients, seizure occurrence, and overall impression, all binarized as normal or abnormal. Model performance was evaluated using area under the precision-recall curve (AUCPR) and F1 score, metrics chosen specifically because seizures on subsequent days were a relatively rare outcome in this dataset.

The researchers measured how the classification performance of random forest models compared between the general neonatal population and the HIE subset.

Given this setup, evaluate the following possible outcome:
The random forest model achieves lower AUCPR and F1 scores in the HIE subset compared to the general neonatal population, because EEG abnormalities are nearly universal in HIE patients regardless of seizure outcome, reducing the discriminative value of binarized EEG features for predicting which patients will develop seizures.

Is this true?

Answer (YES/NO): NO